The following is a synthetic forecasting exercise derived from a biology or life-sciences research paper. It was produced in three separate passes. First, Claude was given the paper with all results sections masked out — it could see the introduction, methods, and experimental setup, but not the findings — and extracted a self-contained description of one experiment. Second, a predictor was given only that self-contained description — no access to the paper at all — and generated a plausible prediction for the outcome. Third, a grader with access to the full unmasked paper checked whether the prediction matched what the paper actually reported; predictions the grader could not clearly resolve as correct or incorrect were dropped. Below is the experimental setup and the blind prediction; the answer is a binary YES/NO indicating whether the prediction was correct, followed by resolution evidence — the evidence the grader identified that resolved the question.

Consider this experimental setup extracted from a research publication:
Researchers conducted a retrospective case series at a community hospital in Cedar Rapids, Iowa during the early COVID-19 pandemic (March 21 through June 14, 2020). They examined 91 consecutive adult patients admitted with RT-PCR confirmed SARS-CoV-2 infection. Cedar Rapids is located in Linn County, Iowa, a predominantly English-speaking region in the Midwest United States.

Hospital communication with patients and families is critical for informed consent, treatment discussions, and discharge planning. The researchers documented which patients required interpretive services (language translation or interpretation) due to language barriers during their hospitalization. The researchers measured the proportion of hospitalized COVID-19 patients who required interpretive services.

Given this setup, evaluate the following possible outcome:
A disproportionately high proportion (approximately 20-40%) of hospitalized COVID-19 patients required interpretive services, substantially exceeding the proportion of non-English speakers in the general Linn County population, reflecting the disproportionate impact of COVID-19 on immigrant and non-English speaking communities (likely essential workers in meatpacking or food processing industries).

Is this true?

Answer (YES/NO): YES